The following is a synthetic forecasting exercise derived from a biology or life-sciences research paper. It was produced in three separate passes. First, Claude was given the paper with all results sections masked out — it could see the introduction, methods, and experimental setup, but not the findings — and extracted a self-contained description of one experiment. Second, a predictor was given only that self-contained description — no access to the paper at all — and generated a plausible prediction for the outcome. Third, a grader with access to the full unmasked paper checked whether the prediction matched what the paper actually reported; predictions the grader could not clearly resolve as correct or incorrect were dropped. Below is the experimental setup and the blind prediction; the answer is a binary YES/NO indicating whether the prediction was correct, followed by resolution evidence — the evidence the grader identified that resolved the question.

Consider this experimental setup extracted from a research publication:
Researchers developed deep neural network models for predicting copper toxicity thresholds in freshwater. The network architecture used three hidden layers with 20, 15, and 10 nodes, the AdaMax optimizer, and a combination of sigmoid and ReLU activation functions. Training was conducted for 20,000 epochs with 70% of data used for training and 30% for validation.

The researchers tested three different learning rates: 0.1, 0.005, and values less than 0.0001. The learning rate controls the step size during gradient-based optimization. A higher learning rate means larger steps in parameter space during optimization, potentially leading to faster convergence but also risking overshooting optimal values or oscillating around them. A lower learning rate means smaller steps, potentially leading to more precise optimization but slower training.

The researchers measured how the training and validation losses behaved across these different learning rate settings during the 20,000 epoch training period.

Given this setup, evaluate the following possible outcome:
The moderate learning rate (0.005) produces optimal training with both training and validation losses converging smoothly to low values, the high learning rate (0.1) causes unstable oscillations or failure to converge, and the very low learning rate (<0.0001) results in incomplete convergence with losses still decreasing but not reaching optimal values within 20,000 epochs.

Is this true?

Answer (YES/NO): NO